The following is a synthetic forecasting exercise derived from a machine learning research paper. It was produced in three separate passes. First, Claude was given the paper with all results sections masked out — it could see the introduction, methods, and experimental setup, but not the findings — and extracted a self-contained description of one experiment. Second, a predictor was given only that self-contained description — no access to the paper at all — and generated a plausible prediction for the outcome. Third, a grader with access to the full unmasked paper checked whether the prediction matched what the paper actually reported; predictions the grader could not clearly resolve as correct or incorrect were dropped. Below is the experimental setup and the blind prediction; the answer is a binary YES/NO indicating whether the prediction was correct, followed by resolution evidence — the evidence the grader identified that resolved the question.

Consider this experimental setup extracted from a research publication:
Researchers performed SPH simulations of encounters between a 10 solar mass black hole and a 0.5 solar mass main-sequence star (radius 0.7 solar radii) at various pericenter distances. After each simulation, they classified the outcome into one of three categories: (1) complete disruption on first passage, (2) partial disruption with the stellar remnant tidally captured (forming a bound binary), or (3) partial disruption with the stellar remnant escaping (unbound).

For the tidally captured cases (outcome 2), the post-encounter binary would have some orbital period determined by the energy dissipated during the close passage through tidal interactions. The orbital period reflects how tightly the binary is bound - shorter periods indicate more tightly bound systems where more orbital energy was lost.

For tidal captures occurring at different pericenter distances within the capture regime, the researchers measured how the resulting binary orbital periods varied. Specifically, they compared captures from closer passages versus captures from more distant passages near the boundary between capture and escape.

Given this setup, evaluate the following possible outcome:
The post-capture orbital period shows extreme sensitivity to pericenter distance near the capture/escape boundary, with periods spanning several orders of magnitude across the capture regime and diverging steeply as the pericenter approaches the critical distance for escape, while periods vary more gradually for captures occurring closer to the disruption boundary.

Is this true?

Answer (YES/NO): NO